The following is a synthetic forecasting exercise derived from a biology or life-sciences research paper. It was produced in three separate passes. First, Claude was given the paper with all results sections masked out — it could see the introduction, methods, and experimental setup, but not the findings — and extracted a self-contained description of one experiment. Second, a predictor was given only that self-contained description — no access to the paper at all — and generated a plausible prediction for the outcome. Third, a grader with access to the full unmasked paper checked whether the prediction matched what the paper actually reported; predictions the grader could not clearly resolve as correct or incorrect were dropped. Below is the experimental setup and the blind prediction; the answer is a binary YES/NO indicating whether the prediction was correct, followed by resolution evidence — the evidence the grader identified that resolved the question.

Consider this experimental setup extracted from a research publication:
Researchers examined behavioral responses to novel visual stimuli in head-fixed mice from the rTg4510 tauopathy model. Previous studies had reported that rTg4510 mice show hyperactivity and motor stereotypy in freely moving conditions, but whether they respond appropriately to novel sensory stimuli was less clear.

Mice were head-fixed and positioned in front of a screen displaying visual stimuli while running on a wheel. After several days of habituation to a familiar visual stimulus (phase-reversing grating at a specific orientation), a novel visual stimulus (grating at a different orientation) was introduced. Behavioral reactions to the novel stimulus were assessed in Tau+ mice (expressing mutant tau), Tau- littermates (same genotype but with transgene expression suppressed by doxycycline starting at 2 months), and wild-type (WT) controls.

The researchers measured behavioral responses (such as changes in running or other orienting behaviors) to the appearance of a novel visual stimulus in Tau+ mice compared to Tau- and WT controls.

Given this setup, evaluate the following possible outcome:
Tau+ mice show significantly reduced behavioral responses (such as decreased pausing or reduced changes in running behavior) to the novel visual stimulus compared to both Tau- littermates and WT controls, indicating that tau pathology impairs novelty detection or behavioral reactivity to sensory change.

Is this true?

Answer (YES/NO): YES